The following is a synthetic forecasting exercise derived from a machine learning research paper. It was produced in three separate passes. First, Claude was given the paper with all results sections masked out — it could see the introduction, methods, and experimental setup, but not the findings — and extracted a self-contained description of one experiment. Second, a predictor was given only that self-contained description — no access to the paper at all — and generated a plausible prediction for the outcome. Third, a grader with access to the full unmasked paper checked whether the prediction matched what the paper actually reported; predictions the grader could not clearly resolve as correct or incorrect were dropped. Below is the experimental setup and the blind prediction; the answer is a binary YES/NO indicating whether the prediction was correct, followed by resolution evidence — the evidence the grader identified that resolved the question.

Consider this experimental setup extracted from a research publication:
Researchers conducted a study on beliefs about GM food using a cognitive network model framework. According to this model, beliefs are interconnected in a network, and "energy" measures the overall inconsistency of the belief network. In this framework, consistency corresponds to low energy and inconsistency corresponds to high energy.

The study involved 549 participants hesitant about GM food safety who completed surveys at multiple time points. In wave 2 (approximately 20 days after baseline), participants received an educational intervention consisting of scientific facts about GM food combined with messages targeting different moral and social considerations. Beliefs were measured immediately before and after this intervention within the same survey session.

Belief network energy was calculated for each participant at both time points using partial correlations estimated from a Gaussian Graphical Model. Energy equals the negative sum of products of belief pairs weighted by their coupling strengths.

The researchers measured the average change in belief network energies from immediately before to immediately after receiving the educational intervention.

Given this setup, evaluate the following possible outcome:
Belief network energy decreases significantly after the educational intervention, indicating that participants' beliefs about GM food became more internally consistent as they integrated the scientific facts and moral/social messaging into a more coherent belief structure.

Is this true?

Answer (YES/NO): YES